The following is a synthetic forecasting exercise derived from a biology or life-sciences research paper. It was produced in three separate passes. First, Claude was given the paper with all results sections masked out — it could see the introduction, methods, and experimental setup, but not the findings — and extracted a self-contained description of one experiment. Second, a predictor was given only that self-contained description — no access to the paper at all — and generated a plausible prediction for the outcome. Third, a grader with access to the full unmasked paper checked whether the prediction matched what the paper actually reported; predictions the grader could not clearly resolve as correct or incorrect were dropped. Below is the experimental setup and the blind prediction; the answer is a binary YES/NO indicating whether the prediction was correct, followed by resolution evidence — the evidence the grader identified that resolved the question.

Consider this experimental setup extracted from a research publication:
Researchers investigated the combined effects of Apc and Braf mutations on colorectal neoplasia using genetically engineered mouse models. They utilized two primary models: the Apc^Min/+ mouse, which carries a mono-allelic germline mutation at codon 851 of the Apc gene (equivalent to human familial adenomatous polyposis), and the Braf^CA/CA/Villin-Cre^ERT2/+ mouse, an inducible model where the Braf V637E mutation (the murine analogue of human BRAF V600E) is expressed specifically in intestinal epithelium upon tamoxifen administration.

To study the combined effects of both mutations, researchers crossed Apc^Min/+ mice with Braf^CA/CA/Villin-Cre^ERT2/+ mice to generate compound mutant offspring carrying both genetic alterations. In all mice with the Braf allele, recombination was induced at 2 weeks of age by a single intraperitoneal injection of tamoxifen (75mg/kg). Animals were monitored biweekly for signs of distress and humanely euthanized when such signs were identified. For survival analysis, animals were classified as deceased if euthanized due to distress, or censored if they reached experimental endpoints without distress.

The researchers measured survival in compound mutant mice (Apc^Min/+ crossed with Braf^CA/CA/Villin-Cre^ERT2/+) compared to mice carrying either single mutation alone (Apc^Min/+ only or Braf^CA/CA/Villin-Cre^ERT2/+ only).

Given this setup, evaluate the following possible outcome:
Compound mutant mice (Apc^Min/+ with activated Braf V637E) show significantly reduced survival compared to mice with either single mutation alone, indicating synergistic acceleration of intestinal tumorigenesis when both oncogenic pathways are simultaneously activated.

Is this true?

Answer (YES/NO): YES